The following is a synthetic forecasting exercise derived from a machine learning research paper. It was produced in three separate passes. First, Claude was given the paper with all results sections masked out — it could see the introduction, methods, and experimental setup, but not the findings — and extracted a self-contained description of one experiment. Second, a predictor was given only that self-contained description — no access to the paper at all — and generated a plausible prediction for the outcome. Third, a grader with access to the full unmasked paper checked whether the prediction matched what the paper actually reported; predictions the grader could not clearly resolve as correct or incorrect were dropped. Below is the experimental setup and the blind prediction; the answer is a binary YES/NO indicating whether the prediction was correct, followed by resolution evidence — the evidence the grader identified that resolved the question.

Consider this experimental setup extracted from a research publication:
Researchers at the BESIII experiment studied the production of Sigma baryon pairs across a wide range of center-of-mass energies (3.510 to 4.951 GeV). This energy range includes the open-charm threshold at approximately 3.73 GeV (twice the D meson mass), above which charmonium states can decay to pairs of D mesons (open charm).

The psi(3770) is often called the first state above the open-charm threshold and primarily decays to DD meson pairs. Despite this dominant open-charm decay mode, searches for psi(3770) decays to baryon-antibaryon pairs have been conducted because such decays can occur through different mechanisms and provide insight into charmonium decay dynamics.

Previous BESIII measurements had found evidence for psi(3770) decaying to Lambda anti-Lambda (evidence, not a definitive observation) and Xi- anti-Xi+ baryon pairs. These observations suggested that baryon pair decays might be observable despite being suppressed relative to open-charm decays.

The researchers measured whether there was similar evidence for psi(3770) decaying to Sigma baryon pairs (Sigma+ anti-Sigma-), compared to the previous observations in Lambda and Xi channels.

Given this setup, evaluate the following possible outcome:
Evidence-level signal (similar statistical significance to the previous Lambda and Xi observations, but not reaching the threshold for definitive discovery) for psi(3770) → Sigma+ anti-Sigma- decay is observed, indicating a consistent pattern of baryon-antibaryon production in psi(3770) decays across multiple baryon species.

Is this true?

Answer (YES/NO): NO